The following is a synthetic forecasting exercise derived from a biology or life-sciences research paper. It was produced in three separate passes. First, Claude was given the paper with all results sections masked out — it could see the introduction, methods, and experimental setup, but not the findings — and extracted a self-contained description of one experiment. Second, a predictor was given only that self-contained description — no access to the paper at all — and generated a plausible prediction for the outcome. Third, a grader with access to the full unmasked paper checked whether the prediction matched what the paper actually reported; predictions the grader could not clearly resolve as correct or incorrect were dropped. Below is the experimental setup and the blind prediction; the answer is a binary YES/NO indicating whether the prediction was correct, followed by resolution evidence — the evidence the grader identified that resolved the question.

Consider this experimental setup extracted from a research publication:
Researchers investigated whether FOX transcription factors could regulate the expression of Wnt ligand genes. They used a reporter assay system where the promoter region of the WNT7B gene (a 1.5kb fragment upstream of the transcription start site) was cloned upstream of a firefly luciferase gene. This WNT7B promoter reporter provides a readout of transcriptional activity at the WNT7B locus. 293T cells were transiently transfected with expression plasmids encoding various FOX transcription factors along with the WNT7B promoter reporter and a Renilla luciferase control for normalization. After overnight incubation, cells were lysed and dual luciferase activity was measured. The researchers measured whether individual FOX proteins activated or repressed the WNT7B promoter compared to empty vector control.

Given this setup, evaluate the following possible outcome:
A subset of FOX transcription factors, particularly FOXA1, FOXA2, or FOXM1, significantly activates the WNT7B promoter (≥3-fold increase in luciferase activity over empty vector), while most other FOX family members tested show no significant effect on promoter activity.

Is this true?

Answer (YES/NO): NO